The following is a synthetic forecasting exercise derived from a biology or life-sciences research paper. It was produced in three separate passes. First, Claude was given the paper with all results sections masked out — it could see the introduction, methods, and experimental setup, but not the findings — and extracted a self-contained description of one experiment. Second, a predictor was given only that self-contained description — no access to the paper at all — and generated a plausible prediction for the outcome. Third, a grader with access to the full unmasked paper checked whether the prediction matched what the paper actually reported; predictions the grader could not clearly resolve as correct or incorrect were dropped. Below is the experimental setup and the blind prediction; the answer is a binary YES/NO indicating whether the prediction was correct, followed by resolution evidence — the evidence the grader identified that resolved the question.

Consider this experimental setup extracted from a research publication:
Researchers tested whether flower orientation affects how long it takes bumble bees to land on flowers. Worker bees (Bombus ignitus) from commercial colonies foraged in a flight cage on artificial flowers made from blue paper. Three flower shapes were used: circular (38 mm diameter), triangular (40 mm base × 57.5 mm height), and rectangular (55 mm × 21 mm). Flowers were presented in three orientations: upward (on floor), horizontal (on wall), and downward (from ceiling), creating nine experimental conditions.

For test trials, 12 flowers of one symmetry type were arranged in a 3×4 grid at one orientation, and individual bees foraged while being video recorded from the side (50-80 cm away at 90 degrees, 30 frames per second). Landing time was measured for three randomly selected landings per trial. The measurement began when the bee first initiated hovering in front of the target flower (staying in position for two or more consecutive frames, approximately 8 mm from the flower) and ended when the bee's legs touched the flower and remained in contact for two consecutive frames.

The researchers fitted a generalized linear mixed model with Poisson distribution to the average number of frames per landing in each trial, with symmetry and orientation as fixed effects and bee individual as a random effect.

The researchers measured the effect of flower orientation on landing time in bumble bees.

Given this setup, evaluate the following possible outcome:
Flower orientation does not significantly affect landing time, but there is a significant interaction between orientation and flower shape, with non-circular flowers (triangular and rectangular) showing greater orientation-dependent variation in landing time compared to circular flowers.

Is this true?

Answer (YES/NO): NO